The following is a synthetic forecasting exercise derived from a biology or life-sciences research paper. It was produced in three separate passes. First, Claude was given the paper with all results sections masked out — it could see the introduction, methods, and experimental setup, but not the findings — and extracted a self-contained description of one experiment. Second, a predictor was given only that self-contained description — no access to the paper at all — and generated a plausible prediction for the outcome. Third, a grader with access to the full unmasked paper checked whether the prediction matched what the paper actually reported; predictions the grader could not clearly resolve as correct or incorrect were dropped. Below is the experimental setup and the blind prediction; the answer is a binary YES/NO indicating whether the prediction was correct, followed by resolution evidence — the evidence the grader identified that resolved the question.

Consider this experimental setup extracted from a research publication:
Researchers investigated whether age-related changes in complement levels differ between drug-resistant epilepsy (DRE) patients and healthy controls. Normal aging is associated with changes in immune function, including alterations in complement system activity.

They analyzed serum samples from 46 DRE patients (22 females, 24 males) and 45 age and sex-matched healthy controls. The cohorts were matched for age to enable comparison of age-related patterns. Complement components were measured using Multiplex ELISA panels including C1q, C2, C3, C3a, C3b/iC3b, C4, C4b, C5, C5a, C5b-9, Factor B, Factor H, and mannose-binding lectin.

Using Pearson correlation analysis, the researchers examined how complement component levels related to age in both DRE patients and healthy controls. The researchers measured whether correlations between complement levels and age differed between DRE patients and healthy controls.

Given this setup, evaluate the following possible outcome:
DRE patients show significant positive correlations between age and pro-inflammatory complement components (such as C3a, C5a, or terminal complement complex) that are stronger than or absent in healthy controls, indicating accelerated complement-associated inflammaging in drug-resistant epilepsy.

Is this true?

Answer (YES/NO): NO